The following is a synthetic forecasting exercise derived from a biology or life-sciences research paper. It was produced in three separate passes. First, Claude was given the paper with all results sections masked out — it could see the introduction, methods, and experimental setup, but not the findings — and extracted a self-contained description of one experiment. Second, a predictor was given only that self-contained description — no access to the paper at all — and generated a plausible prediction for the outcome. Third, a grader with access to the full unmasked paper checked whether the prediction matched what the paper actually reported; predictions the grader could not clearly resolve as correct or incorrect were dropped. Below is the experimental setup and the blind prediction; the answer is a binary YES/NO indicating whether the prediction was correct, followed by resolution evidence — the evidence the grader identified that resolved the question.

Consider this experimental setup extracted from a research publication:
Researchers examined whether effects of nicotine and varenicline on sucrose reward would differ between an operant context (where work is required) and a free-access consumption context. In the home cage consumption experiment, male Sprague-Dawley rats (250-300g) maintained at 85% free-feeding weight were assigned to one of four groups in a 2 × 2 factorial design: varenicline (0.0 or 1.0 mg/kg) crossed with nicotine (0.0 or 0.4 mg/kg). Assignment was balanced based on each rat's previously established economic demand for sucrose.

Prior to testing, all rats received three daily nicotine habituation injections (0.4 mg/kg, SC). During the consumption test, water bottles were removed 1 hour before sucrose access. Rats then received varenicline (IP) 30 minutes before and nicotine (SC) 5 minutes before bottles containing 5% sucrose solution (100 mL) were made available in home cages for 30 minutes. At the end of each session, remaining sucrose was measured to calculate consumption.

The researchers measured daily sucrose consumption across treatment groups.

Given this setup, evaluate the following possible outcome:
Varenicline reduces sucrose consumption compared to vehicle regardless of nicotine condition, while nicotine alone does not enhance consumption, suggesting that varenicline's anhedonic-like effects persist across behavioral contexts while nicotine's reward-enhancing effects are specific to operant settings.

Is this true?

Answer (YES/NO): NO